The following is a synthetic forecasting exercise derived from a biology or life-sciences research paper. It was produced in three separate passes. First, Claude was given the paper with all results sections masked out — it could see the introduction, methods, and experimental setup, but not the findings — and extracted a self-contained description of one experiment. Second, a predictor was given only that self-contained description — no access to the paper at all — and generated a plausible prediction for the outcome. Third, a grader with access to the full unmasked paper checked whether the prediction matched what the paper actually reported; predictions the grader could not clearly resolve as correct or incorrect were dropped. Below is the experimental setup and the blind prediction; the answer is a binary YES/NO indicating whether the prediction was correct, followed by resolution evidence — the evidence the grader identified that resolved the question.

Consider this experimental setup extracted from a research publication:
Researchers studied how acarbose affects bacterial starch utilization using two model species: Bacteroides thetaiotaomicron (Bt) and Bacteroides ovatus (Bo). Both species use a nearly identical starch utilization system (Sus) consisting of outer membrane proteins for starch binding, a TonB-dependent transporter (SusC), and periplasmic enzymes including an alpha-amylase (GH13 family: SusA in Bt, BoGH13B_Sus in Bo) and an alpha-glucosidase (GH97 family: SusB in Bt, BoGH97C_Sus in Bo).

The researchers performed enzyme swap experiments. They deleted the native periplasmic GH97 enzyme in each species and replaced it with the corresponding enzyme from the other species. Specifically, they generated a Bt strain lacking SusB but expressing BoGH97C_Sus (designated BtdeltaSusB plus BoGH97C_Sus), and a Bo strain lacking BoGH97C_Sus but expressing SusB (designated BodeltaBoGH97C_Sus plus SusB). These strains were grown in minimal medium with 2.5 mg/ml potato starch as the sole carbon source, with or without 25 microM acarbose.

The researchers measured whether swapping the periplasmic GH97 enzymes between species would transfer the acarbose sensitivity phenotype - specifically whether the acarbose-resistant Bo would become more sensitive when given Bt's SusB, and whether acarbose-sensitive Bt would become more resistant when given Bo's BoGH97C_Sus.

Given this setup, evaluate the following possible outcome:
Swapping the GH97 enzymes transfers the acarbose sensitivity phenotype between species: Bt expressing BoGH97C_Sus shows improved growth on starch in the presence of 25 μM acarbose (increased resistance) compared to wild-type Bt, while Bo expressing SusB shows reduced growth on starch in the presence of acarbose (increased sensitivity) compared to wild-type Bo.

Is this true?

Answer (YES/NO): NO